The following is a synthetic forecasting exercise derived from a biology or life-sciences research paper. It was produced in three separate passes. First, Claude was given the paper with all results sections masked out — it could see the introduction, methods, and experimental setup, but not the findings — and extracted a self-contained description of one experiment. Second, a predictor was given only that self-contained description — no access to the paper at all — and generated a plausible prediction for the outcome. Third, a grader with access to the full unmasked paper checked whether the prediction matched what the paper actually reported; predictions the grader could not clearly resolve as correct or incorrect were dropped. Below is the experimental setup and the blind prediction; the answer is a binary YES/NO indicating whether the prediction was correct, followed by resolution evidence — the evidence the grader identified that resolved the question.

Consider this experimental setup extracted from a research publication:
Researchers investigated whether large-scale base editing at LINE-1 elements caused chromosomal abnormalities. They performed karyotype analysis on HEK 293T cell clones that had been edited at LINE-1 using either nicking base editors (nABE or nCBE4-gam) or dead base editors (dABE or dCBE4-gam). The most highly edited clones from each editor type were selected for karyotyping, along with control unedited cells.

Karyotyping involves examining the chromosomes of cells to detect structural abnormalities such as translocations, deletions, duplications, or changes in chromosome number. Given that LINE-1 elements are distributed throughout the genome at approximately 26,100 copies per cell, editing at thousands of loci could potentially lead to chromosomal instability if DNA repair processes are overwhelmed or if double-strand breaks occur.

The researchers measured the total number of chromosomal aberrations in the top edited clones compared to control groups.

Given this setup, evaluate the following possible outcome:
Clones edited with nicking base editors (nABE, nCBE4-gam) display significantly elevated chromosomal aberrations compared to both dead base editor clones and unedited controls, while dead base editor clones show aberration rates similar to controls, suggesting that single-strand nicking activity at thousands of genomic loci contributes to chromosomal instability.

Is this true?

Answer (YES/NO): NO